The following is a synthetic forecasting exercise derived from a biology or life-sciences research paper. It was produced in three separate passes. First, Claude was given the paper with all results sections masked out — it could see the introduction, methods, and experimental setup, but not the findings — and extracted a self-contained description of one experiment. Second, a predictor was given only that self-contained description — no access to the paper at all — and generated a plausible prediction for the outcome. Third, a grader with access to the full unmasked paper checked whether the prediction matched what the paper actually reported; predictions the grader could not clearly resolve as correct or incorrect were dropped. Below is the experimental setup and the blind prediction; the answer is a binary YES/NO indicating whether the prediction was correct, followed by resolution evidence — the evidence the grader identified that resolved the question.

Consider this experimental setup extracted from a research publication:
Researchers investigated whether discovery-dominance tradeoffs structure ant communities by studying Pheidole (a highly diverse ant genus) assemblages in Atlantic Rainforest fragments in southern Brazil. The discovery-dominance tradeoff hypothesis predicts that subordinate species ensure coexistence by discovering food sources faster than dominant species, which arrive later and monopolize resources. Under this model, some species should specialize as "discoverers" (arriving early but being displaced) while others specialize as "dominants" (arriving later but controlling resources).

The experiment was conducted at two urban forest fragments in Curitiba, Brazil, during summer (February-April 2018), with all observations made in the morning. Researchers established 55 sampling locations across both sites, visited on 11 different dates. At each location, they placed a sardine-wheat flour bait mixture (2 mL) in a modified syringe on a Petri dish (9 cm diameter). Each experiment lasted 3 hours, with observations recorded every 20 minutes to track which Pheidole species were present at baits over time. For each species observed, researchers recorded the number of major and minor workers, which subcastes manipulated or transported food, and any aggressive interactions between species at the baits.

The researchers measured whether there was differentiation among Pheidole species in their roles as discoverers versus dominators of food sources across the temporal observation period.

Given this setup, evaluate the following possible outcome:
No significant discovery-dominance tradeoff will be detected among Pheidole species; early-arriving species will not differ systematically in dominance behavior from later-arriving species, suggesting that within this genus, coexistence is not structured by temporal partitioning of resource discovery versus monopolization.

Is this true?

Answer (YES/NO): YES